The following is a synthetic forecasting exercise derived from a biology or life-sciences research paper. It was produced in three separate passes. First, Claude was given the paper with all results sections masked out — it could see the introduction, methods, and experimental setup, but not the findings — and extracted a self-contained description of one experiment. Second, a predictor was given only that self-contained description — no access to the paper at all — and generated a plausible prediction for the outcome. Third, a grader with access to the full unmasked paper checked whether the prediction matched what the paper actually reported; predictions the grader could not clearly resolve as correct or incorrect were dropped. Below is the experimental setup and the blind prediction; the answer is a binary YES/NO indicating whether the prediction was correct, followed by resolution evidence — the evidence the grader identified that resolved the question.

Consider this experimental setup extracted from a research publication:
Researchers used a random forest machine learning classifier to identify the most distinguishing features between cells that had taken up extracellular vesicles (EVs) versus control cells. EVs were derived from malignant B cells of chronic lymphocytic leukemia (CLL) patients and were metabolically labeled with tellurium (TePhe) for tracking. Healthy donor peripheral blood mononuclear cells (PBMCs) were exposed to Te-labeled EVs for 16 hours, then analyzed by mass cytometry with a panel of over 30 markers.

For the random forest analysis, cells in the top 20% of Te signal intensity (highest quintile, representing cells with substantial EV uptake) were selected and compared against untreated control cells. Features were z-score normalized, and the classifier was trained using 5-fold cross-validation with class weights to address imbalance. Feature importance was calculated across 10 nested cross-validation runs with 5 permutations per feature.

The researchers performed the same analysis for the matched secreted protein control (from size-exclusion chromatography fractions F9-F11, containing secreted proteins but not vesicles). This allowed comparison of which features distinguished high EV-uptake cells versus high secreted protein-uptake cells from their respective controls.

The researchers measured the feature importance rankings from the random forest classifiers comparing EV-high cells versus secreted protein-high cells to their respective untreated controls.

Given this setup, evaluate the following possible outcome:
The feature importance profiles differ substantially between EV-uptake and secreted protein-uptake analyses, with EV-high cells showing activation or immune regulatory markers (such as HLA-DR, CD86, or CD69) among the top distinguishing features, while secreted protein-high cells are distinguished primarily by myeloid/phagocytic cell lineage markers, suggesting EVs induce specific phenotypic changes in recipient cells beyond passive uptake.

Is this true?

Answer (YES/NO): NO